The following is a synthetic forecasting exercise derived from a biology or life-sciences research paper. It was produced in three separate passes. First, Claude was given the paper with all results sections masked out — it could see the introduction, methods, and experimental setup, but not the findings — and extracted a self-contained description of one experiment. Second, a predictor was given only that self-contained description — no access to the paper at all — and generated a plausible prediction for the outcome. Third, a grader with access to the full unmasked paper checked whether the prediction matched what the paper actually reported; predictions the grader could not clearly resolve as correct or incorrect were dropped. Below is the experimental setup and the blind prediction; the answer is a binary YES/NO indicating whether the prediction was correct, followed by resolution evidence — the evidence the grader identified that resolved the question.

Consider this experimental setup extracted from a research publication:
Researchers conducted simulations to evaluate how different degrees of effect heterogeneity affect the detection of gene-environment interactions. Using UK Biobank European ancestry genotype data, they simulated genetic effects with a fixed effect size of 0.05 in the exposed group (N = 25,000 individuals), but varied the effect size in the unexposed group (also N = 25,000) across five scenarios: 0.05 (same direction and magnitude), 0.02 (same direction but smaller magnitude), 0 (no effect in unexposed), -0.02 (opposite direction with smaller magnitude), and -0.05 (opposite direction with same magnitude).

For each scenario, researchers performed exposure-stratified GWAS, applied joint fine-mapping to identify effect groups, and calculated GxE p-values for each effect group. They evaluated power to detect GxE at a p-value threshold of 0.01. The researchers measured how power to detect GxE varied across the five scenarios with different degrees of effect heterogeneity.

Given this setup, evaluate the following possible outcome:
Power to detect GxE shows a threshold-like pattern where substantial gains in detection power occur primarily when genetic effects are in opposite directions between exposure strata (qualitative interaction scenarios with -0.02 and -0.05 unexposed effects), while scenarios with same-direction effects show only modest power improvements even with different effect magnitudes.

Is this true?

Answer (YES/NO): NO